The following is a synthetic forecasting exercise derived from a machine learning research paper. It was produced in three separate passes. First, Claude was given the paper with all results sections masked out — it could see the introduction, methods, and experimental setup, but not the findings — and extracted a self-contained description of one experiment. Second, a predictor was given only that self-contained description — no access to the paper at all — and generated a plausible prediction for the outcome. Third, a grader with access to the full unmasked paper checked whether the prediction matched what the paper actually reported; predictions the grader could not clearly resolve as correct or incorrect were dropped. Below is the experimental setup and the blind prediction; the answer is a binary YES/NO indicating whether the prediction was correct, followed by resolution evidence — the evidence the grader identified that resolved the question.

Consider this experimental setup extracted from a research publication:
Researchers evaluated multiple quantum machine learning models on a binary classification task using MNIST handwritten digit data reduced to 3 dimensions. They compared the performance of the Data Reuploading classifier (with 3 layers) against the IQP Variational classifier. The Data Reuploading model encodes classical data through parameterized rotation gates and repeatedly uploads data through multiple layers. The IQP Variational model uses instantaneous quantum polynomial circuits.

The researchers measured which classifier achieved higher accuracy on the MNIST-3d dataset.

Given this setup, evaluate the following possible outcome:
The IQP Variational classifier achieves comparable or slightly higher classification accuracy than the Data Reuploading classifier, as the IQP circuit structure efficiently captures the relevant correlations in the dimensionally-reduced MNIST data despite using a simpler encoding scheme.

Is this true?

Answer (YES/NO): NO